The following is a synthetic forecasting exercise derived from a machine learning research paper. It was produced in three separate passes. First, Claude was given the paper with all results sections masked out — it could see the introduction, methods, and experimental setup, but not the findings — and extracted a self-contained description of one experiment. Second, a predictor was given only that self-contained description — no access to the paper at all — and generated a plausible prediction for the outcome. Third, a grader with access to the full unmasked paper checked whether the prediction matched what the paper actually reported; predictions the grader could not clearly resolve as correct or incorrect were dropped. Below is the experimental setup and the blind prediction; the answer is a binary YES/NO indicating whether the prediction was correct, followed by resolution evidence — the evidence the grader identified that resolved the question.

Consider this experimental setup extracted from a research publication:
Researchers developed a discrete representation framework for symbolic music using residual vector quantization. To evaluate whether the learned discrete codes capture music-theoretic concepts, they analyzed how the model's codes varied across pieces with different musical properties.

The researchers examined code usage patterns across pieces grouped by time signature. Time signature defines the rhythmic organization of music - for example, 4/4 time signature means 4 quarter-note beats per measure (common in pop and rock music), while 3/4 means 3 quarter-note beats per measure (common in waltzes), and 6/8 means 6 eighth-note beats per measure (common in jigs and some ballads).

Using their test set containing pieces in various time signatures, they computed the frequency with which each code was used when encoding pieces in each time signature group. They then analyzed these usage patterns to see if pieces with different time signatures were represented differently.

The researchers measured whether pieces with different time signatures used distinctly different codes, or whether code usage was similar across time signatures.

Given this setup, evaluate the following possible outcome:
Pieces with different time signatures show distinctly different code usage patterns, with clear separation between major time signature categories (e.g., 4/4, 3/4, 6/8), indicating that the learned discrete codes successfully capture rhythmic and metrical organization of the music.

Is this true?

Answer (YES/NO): NO